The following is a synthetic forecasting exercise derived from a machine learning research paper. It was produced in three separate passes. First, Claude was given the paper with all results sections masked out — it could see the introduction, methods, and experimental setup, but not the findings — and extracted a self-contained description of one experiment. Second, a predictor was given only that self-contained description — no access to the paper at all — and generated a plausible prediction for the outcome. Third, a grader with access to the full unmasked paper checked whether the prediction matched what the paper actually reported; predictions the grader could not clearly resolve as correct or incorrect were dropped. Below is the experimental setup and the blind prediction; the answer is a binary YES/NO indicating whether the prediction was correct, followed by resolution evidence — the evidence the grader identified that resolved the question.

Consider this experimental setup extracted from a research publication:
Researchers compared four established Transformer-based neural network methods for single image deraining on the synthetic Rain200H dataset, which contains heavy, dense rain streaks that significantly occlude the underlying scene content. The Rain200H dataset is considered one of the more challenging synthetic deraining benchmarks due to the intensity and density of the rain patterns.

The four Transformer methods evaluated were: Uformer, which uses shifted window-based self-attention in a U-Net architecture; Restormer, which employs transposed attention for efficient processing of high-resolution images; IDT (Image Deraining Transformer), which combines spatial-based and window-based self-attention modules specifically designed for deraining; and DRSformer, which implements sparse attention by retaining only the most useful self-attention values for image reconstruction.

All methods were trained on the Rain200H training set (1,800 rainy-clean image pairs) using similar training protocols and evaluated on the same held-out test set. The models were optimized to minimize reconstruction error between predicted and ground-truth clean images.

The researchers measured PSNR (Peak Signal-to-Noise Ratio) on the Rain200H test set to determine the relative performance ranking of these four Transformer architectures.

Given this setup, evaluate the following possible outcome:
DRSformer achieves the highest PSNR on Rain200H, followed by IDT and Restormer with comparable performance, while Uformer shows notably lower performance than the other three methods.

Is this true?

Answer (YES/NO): YES